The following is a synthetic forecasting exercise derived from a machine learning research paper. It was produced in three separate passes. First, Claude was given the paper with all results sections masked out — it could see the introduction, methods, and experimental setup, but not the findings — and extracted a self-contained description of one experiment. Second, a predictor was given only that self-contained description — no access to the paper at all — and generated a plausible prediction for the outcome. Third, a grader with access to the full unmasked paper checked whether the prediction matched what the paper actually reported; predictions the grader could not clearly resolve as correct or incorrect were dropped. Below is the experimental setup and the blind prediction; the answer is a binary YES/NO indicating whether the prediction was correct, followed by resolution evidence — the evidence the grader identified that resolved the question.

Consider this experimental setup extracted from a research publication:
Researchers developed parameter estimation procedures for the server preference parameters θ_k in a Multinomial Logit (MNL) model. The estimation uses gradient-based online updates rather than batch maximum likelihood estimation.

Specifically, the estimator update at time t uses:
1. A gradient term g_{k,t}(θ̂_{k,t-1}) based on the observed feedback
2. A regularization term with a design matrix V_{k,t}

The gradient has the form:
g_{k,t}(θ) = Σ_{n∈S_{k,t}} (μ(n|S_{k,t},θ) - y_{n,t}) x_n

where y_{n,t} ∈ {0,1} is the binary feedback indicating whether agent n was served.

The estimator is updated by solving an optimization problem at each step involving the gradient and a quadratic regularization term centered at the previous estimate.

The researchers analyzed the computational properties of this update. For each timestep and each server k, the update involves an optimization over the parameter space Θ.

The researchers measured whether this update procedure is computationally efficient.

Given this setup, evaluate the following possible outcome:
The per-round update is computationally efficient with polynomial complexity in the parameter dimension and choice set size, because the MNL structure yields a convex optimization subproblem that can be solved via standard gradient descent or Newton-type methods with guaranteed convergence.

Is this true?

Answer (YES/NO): NO